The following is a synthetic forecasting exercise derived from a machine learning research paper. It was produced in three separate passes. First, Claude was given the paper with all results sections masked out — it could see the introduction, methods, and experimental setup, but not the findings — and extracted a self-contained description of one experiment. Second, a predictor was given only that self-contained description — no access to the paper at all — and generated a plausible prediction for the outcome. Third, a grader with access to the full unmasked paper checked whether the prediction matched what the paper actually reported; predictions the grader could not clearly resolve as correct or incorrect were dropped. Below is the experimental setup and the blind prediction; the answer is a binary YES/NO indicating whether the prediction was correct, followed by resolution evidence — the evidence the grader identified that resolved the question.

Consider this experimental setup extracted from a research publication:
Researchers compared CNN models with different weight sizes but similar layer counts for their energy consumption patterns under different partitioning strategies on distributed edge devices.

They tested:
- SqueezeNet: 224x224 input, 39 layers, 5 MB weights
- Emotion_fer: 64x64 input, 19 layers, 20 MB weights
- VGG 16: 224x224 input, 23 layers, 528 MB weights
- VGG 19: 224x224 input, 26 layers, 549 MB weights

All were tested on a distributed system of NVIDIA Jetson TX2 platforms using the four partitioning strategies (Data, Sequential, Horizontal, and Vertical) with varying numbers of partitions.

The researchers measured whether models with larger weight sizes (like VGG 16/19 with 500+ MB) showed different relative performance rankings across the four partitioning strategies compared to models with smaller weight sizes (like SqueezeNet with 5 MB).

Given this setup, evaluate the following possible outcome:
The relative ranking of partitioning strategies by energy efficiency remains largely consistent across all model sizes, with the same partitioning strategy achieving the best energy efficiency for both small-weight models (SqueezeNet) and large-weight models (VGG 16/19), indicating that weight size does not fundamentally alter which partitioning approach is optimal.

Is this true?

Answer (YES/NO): NO